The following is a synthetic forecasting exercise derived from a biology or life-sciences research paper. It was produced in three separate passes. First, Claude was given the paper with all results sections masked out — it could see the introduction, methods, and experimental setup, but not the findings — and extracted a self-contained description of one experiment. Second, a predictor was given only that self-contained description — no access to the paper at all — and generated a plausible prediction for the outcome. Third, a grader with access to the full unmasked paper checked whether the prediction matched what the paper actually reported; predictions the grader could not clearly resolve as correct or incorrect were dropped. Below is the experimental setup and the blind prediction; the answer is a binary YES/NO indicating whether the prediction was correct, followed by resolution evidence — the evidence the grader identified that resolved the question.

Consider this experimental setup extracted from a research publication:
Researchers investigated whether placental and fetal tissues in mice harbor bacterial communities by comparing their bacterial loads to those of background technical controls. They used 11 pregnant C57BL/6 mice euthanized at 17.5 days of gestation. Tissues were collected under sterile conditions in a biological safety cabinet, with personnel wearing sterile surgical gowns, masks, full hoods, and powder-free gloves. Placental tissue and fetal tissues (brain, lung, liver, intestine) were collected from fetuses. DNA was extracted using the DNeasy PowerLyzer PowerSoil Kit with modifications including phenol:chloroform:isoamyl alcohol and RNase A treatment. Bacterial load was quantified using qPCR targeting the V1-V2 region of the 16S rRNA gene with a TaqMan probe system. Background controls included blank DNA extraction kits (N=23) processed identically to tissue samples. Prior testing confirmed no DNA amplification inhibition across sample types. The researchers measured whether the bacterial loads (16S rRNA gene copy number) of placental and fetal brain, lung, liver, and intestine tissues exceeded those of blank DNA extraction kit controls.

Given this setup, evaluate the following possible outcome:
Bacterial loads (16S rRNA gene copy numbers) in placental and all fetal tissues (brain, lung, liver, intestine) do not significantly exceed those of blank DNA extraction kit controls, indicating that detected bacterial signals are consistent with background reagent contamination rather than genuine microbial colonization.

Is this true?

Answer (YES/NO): YES